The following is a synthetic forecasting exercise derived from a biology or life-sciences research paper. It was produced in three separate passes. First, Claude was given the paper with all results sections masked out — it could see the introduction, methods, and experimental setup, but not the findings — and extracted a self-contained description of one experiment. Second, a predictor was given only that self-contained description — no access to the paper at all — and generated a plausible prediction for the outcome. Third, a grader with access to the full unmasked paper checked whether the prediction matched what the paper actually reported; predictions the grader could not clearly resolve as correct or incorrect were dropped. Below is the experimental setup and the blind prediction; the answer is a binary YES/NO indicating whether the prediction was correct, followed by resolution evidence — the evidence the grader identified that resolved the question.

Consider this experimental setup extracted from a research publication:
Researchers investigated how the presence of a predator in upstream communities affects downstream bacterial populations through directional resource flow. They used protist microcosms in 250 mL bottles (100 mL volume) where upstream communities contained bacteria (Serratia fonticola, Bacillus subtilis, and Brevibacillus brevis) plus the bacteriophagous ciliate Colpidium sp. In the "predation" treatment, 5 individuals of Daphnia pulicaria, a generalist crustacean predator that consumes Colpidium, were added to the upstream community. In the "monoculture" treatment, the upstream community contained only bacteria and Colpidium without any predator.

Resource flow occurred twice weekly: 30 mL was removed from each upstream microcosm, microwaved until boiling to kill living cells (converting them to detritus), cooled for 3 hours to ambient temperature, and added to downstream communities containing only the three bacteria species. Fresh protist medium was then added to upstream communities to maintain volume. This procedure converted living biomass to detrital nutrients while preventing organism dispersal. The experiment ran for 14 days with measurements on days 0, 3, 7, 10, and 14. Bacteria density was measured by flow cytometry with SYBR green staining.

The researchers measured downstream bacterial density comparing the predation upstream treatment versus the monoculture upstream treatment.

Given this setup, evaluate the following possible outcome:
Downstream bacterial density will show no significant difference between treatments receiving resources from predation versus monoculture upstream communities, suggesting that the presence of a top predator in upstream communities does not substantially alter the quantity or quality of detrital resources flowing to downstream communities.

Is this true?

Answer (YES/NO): NO